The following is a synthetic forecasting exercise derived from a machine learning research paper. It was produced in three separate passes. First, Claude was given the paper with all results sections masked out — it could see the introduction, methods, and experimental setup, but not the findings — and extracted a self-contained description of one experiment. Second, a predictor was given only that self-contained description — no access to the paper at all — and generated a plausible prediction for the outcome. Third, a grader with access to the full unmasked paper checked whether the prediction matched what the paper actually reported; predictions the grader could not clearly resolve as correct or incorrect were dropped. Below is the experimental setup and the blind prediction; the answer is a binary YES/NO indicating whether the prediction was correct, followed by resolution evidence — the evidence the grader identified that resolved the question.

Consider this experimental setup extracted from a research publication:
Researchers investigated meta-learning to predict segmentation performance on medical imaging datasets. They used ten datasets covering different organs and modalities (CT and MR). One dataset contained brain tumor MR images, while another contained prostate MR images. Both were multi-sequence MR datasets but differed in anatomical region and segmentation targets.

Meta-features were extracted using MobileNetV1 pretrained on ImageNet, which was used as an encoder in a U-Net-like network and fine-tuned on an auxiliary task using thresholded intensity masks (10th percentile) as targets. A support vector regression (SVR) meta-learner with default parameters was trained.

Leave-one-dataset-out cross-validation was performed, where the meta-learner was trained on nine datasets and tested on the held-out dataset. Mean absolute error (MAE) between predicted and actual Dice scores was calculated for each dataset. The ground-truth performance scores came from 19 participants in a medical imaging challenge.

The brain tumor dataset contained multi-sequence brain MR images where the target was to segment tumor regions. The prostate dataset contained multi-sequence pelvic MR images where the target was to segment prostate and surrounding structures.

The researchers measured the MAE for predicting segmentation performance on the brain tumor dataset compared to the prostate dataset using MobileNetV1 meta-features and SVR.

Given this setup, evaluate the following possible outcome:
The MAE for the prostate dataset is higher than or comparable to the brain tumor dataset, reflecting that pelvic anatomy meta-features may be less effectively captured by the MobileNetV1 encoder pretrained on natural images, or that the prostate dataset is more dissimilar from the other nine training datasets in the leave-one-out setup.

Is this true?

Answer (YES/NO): NO